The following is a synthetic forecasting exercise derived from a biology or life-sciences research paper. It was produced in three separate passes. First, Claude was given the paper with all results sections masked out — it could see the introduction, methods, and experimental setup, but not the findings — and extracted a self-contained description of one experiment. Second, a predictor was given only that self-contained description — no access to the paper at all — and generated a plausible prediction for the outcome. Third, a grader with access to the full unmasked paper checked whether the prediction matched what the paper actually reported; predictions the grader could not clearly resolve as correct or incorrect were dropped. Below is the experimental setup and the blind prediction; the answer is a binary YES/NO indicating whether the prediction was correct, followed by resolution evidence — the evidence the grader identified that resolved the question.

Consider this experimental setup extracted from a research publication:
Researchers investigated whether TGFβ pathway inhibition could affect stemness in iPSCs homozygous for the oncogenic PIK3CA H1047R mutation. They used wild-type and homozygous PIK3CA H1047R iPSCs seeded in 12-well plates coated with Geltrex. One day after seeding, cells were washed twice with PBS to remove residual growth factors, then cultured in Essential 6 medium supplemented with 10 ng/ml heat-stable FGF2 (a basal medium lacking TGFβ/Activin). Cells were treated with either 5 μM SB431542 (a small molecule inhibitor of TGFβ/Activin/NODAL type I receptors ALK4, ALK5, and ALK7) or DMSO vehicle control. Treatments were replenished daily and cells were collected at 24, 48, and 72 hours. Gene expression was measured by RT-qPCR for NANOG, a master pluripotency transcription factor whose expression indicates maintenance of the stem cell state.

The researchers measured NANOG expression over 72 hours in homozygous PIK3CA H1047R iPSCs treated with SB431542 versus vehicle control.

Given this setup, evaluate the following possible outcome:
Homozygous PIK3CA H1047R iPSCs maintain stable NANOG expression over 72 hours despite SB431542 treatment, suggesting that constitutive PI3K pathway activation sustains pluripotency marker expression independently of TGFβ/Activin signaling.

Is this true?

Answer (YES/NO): NO